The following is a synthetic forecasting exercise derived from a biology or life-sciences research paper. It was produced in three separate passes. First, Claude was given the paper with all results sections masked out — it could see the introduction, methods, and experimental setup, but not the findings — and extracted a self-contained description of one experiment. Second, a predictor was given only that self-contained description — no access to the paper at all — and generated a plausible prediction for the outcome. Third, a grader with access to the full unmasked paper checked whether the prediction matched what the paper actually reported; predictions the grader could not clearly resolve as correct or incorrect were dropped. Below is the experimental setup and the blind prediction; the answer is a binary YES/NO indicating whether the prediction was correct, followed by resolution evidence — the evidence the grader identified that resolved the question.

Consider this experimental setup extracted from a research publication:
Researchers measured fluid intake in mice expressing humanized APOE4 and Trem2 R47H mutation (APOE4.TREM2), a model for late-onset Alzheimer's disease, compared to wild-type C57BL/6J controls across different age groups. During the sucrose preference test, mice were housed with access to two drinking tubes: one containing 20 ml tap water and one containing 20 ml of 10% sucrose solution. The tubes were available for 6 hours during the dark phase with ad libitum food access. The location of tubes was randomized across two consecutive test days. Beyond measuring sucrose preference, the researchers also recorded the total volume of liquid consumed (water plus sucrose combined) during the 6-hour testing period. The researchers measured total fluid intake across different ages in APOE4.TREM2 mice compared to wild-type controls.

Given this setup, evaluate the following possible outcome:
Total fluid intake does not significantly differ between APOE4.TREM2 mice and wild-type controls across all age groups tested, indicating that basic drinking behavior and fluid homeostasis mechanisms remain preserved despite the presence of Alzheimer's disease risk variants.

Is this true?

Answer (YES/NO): NO